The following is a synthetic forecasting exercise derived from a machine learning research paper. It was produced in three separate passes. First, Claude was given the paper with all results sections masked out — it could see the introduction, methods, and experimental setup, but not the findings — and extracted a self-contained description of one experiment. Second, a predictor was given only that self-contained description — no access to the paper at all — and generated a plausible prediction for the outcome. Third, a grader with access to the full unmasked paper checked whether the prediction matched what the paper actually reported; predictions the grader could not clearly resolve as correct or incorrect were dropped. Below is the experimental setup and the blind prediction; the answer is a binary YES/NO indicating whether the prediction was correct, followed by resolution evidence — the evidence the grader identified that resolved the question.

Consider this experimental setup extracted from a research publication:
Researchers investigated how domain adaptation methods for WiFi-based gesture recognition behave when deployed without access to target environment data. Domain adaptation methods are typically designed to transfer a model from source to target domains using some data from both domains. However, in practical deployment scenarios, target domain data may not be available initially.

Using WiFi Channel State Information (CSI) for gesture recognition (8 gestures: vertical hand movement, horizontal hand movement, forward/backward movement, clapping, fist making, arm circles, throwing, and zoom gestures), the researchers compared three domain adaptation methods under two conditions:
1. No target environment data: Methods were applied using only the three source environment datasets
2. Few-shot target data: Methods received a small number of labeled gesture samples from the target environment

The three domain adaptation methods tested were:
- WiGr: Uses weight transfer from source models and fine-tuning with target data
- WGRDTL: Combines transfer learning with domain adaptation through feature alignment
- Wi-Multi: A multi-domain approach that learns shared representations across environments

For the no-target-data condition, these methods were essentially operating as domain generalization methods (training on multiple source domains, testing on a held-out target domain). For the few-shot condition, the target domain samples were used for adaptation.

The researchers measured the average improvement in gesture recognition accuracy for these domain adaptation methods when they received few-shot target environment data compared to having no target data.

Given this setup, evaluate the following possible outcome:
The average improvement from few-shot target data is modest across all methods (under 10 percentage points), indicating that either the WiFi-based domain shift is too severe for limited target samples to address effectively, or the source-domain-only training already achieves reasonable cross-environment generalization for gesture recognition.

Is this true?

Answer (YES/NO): YES